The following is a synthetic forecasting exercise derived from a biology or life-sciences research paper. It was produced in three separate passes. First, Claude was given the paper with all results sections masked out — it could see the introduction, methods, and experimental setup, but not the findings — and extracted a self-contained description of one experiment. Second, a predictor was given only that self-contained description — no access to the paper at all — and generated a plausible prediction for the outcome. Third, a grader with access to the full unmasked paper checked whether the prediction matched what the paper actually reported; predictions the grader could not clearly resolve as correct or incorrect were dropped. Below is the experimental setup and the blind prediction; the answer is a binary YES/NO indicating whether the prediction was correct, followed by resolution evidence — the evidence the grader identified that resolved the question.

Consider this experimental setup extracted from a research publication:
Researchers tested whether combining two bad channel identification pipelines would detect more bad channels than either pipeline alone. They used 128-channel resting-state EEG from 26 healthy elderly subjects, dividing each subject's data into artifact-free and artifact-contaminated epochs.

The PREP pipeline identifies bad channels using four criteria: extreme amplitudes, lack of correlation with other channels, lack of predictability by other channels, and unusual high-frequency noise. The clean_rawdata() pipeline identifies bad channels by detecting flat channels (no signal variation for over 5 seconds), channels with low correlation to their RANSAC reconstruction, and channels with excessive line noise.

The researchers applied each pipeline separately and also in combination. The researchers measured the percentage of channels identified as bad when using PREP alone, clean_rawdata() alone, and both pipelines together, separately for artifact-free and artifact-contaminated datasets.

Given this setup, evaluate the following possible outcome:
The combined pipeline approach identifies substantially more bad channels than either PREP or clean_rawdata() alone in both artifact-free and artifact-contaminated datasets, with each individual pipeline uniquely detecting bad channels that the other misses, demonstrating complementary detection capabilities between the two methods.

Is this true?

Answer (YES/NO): NO